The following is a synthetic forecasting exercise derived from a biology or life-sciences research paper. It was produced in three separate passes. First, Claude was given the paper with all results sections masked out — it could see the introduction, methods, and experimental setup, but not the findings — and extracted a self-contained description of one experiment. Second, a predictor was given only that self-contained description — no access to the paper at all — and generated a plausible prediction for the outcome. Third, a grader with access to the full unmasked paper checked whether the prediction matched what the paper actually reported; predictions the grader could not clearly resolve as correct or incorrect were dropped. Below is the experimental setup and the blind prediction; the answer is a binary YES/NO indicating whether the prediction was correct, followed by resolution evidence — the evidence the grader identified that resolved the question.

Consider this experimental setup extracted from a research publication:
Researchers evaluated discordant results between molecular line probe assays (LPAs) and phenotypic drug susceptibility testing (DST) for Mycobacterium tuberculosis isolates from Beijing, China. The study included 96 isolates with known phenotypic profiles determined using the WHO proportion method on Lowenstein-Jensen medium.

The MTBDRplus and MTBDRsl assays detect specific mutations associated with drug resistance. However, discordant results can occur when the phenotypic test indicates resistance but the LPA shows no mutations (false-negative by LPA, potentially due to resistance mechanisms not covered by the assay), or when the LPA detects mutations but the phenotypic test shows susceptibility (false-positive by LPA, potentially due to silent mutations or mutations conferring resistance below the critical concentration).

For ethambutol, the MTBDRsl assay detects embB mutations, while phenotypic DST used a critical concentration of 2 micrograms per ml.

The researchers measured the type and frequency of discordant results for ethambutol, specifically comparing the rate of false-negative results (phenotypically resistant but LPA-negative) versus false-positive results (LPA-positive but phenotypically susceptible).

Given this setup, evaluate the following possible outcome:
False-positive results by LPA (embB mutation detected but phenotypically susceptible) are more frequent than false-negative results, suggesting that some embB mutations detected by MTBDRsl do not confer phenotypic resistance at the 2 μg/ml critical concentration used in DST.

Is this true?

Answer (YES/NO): NO